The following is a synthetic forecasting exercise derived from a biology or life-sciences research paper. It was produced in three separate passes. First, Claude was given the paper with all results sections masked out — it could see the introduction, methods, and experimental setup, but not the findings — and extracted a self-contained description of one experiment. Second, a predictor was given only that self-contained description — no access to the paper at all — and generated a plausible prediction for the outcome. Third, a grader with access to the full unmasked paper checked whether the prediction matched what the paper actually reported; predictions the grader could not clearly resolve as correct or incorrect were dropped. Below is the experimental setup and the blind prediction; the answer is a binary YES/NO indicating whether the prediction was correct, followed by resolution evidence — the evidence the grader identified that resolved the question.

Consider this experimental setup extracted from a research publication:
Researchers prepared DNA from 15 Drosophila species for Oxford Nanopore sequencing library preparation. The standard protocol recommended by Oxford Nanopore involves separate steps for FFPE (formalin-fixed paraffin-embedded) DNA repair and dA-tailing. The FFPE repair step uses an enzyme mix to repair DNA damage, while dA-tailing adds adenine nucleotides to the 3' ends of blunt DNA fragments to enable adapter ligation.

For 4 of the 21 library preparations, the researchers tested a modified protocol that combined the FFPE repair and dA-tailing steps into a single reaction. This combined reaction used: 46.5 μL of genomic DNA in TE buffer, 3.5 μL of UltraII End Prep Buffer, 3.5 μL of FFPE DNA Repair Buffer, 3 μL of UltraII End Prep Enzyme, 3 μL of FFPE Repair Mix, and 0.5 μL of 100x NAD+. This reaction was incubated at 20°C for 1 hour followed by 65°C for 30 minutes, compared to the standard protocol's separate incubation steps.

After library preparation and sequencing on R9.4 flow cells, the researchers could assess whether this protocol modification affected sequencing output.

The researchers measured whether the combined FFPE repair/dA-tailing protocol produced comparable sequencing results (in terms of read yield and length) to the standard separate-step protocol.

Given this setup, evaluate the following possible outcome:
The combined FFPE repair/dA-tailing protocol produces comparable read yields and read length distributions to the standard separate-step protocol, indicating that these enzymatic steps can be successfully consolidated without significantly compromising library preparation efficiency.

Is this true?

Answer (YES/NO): NO